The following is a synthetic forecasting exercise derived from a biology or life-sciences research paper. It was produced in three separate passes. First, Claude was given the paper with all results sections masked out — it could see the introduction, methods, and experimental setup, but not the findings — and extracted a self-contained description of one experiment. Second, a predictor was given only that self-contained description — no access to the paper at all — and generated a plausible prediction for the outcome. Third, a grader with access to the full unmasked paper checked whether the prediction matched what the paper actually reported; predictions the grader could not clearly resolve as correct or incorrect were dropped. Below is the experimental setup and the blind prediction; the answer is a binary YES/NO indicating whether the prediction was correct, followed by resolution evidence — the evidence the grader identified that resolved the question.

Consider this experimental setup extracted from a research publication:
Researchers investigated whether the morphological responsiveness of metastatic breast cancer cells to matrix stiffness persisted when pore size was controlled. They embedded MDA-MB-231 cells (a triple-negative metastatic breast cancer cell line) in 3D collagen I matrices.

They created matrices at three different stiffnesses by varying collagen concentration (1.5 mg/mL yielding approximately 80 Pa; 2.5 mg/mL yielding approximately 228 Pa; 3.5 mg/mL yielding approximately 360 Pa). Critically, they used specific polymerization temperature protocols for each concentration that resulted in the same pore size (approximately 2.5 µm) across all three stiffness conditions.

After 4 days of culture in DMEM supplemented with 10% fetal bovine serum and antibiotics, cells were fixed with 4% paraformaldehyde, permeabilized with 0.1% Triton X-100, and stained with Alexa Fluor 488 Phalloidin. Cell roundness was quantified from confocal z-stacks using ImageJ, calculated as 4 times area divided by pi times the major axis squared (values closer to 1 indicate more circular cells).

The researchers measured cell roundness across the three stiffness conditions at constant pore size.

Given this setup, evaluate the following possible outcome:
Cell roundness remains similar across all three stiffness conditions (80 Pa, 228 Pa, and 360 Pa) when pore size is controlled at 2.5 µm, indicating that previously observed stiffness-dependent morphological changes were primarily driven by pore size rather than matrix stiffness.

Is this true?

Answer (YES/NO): NO